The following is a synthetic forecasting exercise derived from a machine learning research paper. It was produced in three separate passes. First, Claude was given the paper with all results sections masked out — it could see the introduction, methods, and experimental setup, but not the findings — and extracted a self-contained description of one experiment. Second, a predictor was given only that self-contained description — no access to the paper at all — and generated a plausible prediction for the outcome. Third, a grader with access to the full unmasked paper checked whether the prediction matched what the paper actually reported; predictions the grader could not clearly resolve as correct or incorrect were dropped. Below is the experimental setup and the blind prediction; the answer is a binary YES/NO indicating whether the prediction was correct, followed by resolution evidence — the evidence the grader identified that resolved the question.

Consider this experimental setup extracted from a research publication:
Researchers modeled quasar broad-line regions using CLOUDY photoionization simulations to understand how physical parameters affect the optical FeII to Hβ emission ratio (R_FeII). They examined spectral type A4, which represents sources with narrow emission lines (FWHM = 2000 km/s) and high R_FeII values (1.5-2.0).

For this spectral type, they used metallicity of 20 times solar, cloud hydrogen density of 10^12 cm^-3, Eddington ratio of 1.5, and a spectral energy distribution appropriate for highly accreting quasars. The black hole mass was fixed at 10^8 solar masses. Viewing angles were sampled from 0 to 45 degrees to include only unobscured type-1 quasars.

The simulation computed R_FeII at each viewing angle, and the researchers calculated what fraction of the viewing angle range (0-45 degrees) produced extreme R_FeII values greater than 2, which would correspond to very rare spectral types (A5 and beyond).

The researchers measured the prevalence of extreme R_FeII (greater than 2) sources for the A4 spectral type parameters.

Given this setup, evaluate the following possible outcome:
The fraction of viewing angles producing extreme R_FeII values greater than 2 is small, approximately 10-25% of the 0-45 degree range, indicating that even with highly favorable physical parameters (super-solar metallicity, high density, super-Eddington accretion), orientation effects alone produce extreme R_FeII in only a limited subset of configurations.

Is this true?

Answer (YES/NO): YES